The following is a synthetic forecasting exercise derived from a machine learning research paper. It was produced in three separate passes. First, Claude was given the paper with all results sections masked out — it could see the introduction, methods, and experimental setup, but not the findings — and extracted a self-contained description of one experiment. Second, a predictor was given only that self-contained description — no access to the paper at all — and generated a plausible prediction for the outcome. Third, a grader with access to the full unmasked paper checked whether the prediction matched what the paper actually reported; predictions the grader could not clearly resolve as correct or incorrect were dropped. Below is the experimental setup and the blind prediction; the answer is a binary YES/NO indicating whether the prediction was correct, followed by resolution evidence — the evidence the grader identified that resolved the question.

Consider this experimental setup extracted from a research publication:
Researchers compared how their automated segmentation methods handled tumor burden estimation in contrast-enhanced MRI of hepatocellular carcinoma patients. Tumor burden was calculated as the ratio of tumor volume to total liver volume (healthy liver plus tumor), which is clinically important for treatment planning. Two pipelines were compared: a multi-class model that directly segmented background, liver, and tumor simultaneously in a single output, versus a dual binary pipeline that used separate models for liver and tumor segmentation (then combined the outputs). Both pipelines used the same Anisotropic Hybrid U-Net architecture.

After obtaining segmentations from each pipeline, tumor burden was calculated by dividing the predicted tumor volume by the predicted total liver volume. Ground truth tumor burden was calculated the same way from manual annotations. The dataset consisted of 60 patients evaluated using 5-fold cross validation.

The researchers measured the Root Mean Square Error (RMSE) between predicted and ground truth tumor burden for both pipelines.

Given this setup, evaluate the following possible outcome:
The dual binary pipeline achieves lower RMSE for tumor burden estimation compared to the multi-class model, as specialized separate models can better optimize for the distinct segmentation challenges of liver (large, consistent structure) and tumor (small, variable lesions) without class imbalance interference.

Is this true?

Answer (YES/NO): YES